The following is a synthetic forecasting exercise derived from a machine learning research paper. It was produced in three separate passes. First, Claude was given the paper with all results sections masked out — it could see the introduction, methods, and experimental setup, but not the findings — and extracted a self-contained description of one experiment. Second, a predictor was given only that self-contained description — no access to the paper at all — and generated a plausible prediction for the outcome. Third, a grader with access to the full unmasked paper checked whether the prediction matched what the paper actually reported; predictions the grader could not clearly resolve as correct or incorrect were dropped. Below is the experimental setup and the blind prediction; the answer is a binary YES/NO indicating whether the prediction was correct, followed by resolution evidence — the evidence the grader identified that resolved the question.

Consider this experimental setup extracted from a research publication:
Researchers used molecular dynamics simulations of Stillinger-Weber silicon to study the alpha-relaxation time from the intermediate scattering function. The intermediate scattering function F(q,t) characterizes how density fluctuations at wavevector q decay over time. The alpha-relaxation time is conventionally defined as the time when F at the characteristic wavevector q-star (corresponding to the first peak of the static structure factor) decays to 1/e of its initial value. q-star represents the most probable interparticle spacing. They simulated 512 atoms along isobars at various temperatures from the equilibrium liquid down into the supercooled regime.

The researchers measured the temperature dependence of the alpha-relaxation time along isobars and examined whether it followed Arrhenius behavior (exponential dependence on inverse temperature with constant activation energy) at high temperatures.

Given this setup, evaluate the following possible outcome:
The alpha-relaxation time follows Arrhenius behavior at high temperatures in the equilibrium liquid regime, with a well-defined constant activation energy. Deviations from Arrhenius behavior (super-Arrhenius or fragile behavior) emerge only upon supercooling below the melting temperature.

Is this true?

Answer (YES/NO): YES